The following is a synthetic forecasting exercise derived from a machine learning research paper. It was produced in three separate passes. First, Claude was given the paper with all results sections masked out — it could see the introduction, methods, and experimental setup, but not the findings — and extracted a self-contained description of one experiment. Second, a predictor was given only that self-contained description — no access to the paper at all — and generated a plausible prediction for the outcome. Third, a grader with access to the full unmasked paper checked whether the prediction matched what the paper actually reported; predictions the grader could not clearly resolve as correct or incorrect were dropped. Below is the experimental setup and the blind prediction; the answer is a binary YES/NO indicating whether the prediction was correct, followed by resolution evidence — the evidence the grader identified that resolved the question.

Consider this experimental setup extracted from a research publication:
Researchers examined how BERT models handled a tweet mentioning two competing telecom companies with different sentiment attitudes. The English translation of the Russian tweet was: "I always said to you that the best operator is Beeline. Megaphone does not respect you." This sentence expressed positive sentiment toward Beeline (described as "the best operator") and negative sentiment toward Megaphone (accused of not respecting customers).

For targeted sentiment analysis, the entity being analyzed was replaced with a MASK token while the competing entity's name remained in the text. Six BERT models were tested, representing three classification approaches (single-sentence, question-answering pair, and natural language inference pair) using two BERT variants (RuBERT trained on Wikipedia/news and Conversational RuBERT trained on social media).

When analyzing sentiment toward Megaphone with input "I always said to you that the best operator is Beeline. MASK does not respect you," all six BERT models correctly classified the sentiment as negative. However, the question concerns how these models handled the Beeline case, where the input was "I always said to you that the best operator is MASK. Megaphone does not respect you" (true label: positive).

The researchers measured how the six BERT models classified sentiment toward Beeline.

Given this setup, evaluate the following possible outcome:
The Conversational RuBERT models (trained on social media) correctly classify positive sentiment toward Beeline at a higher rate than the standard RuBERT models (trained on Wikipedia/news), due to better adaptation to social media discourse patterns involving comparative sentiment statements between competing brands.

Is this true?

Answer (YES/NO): NO